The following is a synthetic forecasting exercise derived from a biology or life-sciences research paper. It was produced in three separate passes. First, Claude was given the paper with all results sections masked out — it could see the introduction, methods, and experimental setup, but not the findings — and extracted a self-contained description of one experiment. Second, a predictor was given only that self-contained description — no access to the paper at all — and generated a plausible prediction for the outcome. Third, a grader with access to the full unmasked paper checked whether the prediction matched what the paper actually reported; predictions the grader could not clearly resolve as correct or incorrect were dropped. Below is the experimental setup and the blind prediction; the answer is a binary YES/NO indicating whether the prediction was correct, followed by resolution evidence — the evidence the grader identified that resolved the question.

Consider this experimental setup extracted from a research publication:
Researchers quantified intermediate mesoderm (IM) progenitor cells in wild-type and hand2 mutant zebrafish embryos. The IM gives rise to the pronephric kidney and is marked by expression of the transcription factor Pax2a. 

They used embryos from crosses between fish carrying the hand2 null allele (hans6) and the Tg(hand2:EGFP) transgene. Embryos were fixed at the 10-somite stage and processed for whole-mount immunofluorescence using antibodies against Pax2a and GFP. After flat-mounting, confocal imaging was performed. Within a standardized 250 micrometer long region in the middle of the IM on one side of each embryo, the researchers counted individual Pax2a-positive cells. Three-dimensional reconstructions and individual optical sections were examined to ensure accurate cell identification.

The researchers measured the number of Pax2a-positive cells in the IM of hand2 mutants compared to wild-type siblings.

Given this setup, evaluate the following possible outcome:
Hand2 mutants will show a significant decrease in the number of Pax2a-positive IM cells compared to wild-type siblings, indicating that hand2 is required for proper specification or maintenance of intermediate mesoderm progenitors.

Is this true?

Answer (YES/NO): NO